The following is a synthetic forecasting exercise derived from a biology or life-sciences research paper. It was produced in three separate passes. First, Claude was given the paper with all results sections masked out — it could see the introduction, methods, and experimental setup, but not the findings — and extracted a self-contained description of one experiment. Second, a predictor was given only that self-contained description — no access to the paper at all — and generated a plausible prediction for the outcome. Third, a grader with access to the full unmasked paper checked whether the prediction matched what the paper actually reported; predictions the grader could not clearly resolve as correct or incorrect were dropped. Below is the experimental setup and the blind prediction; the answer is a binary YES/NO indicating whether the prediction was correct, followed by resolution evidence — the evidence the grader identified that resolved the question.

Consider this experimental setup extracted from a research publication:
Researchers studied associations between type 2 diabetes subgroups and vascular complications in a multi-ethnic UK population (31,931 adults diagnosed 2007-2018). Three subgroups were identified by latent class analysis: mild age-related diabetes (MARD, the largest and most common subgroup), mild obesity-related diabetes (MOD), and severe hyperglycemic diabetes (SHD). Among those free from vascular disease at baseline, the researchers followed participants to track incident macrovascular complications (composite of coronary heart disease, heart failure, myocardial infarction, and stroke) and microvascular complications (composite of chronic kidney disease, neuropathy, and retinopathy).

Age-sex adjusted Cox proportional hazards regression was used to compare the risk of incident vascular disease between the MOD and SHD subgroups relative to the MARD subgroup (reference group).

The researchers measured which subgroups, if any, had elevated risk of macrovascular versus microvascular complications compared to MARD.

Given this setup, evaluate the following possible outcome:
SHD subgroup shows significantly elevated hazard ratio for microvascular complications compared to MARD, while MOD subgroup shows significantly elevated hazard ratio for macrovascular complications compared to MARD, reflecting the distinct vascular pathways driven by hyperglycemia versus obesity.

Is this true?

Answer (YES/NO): YES